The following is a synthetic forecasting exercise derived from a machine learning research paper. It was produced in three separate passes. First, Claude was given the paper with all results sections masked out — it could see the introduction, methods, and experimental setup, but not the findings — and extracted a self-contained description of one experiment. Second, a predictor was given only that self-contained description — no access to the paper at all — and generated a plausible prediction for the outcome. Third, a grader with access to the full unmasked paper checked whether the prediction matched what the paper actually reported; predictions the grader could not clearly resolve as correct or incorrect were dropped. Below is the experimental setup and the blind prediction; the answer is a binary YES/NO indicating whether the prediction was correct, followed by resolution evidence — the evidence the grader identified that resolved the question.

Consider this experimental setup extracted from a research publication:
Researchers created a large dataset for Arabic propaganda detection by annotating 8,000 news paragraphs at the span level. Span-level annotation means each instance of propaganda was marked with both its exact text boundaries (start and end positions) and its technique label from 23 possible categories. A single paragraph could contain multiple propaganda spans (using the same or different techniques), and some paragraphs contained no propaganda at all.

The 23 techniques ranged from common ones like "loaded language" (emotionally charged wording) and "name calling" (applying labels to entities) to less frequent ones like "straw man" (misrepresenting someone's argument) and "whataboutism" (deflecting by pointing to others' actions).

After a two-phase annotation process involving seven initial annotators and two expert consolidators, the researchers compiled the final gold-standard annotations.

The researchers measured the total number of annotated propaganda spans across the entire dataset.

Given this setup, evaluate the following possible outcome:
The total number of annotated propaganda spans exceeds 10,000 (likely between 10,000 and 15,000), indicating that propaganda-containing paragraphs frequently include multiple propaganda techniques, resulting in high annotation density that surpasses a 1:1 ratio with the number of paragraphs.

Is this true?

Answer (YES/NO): NO